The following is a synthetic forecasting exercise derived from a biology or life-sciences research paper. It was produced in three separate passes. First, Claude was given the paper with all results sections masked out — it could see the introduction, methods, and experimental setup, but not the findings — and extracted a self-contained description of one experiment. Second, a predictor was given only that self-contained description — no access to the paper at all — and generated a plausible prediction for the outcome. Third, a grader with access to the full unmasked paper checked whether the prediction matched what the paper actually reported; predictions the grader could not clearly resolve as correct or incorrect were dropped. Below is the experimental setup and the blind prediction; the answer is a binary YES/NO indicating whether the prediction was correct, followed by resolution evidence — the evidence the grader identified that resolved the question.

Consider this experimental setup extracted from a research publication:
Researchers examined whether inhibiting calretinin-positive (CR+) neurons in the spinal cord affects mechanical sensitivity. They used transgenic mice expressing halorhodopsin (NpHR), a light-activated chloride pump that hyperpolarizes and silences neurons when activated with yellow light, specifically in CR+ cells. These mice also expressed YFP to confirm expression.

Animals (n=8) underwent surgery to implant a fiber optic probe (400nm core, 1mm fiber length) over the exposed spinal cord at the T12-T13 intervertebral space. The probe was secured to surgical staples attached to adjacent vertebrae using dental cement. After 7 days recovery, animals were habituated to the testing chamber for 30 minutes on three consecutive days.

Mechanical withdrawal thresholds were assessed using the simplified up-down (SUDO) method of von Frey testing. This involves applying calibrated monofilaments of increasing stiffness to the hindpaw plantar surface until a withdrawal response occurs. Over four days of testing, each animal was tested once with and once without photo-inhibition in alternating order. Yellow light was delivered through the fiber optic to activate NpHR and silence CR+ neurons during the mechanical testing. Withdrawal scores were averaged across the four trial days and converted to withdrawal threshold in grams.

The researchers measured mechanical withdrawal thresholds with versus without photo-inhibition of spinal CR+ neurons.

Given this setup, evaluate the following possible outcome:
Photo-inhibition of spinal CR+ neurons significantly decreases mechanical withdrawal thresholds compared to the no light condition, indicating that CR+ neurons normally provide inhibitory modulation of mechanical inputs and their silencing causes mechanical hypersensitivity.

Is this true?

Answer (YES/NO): NO